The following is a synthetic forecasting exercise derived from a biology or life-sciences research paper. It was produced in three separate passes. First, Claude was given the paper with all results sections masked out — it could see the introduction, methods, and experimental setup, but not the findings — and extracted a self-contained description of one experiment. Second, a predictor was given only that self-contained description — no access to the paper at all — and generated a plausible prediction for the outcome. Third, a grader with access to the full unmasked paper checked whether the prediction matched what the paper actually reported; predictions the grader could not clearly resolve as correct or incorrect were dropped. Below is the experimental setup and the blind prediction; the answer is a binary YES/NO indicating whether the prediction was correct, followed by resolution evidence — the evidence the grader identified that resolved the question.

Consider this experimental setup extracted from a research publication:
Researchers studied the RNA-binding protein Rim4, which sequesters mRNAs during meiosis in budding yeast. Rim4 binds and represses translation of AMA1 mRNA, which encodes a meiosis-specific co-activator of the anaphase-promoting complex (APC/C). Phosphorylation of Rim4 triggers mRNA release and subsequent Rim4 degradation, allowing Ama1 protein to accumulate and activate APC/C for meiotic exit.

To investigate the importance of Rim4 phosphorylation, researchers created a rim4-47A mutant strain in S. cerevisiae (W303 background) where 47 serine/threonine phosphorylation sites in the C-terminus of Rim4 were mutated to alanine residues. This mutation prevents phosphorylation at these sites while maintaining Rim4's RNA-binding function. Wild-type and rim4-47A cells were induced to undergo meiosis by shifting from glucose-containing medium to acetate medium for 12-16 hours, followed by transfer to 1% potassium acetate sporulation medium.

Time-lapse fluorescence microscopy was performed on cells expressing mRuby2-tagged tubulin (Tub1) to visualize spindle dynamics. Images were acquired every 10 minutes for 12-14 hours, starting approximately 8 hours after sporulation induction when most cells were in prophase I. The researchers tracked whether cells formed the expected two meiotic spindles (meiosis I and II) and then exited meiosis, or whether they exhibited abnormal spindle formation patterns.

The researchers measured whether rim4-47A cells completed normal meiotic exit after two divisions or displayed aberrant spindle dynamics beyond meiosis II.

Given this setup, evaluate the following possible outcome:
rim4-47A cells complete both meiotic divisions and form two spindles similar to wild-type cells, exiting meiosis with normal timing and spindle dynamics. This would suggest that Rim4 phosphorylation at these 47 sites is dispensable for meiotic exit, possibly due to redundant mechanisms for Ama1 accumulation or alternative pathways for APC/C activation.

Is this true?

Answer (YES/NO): NO